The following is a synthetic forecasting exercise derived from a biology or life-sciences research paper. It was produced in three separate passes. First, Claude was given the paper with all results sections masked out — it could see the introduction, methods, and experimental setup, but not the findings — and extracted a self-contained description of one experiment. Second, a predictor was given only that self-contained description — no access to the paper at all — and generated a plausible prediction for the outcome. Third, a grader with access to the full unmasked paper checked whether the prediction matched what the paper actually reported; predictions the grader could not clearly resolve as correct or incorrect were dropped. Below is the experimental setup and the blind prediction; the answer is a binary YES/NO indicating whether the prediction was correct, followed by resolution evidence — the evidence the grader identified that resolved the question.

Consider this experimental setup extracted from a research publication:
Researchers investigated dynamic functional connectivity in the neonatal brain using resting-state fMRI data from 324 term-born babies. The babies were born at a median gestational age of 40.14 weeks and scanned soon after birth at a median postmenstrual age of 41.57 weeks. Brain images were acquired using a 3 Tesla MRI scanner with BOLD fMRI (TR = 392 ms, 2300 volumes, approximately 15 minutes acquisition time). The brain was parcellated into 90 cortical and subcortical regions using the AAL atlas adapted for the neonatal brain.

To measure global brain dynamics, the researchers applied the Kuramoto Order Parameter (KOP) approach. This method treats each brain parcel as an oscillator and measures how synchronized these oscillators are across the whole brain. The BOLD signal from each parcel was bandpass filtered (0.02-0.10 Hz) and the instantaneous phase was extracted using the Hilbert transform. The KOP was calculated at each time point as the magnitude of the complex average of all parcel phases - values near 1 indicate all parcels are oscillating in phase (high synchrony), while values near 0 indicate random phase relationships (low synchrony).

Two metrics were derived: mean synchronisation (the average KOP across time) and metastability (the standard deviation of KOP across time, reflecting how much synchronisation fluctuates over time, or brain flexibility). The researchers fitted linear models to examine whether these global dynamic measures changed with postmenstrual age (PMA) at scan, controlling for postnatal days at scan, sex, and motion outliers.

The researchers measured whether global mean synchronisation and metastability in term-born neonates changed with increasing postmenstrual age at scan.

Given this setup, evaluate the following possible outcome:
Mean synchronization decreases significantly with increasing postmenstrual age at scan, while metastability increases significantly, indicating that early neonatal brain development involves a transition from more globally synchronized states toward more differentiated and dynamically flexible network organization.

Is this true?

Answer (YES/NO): NO